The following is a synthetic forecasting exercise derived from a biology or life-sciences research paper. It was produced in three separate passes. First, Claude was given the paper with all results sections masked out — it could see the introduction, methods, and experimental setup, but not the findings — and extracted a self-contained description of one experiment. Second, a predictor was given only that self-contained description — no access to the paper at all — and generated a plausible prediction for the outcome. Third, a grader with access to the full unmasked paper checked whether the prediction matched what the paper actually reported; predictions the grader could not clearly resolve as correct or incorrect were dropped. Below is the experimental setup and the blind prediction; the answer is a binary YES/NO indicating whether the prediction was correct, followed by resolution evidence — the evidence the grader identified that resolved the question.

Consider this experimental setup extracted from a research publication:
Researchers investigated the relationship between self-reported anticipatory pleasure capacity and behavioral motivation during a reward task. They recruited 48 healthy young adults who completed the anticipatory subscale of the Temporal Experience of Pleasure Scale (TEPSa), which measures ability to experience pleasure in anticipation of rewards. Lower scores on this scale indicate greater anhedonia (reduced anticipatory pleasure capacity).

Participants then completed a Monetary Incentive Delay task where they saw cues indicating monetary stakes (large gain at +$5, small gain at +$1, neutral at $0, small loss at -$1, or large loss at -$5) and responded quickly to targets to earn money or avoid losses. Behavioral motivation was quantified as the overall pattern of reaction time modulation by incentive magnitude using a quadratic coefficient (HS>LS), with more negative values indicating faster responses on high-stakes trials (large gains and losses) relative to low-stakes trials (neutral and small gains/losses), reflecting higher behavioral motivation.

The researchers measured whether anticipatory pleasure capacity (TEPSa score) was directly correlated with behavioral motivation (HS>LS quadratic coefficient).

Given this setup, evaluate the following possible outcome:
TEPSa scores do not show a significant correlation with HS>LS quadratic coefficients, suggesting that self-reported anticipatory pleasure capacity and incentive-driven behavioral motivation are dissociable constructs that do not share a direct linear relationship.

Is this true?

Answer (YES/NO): YES